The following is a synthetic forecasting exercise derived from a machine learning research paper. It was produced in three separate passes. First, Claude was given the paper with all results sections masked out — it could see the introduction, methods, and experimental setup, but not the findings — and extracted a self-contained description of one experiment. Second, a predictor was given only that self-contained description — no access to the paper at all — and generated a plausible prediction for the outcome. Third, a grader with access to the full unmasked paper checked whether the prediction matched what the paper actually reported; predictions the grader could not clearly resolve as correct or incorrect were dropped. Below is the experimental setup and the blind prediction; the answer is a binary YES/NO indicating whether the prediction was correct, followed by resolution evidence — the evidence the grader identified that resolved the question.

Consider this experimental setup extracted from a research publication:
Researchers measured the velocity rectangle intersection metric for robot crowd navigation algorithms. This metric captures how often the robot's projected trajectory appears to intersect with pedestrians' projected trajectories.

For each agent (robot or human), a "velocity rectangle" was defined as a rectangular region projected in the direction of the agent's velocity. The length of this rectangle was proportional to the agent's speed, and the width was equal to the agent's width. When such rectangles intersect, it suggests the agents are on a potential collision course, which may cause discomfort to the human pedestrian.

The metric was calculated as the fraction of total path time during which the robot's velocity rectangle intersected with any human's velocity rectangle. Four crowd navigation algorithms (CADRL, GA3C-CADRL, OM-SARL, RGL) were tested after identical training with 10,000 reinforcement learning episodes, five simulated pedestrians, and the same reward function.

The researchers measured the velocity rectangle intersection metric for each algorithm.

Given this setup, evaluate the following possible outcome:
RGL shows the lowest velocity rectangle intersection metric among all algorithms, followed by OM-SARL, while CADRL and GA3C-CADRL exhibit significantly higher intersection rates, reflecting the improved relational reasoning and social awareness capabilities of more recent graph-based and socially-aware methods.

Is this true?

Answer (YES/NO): NO